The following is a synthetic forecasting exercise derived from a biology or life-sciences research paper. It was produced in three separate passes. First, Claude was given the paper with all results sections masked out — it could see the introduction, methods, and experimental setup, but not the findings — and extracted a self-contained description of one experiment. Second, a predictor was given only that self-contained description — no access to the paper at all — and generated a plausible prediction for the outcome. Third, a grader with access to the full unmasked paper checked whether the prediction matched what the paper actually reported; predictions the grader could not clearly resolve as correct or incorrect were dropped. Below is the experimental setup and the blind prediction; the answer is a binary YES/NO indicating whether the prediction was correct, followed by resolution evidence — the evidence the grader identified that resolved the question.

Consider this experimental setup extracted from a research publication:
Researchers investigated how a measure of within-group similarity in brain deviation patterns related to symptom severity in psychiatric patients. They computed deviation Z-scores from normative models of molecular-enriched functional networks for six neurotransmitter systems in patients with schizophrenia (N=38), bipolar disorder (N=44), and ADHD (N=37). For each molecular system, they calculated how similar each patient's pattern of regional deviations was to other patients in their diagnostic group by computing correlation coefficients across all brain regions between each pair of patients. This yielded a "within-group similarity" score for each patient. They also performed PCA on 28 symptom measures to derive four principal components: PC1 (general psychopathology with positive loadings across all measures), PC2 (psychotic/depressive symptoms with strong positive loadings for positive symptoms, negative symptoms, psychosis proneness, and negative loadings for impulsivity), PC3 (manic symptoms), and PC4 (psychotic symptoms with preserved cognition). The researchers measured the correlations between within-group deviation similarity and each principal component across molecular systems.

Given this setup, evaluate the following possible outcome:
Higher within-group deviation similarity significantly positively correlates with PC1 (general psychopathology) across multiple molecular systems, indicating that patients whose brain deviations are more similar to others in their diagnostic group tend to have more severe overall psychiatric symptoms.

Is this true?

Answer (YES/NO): NO